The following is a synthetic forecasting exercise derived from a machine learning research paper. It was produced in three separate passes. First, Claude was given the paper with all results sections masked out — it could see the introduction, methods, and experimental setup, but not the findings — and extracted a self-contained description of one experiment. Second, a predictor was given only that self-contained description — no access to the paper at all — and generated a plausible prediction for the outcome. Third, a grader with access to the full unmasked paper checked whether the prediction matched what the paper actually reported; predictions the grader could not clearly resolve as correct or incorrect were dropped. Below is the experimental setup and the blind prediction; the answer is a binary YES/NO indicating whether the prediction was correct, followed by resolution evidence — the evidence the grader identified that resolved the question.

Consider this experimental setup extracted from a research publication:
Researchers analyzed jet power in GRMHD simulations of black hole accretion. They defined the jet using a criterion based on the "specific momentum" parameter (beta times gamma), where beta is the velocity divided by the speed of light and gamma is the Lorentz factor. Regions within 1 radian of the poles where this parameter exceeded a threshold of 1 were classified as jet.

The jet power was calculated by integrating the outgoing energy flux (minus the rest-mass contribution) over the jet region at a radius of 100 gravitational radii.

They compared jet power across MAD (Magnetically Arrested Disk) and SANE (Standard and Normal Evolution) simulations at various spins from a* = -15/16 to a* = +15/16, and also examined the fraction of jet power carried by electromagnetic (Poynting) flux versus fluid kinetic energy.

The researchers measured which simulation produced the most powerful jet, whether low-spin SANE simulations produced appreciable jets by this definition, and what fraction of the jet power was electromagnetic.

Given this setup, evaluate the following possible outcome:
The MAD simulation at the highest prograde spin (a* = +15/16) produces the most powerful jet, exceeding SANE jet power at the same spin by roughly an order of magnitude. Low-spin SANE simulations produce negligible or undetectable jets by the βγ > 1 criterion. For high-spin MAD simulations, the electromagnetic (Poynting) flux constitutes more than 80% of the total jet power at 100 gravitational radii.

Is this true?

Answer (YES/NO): NO